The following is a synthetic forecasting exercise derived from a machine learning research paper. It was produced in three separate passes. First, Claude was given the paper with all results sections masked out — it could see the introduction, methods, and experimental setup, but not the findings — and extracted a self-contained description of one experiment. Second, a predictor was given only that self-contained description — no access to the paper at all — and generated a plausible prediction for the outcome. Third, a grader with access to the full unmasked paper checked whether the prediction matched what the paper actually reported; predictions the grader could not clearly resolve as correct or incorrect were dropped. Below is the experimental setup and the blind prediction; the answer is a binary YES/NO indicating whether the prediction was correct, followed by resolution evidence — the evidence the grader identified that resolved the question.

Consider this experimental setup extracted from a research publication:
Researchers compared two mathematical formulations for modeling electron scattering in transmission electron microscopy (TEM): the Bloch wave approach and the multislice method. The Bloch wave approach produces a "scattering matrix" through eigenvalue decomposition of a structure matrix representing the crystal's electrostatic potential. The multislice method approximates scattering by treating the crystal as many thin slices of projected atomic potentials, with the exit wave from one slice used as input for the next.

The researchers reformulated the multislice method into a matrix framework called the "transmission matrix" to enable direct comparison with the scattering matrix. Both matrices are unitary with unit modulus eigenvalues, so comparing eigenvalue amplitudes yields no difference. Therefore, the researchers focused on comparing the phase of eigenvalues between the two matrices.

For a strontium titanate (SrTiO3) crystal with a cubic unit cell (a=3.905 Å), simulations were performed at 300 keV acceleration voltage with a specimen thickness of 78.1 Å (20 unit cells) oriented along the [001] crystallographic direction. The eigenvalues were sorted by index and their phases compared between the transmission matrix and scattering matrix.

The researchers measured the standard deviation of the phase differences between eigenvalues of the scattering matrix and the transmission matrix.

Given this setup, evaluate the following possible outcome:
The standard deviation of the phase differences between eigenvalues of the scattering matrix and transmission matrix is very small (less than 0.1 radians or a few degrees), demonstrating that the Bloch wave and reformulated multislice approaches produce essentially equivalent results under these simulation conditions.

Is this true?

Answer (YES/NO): YES